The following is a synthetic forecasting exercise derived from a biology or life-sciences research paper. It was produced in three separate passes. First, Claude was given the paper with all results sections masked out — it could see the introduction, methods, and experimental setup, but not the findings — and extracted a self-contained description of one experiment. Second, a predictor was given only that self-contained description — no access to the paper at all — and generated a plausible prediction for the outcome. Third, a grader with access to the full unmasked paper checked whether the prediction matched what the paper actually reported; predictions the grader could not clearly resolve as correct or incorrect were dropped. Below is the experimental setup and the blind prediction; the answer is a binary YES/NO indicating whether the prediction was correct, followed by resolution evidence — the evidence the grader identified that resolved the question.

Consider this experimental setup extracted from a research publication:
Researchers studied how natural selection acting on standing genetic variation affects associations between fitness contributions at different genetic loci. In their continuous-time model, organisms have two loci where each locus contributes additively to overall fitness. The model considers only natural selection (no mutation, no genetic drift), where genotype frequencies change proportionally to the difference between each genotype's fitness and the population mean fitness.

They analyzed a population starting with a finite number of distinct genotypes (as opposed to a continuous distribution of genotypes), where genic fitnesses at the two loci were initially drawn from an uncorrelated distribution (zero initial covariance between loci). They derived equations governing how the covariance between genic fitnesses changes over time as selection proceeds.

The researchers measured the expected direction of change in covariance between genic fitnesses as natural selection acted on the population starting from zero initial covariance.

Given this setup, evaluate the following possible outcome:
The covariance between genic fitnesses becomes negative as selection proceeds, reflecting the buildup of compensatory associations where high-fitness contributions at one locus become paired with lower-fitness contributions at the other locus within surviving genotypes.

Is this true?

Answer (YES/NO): YES